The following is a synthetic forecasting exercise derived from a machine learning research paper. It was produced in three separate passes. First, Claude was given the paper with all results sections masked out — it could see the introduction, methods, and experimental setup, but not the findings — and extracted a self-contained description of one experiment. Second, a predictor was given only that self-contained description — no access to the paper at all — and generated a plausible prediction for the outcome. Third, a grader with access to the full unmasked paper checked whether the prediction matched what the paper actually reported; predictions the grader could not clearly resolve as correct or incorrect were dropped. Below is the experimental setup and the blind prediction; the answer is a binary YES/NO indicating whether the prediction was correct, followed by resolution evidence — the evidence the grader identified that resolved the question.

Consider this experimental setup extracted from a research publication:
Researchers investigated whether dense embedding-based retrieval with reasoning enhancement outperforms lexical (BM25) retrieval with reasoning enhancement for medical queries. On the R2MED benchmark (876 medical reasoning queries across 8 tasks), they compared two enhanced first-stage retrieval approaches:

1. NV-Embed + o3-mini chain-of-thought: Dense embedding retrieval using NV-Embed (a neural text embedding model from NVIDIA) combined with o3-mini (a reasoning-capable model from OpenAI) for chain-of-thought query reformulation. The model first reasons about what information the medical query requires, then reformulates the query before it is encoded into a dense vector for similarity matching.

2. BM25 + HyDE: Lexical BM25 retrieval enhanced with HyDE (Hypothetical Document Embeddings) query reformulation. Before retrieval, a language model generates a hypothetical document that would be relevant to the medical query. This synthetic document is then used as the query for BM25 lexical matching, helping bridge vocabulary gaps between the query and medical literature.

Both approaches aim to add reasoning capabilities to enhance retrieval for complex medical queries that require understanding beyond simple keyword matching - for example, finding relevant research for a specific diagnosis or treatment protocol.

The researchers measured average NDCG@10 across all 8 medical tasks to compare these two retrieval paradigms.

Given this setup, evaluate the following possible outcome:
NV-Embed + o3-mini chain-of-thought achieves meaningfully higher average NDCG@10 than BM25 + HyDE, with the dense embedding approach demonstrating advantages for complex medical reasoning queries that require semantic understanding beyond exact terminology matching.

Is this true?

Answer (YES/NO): YES